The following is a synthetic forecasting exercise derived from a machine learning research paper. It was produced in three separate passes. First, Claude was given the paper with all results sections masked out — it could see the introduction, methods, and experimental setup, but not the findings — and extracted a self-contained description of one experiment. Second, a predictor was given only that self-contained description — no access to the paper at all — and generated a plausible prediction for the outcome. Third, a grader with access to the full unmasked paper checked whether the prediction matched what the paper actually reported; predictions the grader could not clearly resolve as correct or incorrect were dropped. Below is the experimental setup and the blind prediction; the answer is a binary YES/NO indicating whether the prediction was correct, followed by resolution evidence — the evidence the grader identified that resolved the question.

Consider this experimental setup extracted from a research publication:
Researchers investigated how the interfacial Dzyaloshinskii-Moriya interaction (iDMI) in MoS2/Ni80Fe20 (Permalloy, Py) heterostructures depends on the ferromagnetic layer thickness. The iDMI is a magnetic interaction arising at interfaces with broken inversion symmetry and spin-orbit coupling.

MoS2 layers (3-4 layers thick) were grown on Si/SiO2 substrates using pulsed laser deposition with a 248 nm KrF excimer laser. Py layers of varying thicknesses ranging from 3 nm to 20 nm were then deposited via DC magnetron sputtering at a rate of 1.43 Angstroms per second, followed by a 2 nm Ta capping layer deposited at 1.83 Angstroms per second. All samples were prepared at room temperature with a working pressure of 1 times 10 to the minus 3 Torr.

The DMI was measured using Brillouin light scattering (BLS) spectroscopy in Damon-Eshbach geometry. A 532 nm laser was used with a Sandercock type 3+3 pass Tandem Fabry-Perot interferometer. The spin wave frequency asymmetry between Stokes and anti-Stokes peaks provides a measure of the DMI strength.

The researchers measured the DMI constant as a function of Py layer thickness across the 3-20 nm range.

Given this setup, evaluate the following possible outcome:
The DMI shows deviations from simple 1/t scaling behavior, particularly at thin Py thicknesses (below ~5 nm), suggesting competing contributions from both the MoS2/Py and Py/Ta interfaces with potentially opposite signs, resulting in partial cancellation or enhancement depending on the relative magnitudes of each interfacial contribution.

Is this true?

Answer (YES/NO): NO